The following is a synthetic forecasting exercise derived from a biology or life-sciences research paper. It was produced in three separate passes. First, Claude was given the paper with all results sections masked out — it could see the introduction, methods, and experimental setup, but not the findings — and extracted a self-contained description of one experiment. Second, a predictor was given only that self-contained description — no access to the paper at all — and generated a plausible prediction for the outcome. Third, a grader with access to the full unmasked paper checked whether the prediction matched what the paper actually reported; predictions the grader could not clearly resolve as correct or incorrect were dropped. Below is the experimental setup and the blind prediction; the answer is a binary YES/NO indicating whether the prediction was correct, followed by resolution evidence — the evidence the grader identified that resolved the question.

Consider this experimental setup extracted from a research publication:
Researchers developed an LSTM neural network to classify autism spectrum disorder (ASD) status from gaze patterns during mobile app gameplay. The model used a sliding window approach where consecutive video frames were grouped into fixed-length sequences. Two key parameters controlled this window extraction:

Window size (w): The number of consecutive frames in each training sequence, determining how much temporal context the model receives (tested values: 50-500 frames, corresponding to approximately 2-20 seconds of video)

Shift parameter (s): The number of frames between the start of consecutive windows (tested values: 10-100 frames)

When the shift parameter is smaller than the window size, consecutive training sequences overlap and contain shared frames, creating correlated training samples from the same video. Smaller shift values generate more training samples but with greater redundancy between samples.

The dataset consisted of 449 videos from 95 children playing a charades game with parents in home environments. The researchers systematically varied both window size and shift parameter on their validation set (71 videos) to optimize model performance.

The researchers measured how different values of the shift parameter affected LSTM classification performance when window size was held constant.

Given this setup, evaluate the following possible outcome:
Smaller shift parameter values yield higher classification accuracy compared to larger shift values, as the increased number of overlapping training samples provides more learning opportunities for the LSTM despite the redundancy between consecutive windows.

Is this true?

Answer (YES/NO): YES